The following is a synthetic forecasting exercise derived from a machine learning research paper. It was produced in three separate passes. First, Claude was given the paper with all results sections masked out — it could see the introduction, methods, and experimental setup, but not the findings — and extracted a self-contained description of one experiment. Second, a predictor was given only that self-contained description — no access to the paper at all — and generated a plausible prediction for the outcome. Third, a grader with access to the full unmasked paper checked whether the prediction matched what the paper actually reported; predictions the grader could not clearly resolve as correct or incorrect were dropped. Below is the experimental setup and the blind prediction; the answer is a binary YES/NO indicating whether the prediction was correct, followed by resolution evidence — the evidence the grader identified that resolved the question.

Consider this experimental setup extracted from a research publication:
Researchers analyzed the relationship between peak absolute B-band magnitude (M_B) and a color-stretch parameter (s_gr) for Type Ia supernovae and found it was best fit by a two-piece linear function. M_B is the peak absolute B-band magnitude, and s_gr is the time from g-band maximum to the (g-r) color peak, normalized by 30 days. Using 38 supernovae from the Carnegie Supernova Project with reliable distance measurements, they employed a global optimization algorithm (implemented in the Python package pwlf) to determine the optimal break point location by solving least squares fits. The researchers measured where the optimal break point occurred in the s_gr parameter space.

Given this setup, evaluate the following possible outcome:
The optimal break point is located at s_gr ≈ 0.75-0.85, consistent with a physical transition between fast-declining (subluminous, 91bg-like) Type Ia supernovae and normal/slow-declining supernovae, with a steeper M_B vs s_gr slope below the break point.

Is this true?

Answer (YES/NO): NO